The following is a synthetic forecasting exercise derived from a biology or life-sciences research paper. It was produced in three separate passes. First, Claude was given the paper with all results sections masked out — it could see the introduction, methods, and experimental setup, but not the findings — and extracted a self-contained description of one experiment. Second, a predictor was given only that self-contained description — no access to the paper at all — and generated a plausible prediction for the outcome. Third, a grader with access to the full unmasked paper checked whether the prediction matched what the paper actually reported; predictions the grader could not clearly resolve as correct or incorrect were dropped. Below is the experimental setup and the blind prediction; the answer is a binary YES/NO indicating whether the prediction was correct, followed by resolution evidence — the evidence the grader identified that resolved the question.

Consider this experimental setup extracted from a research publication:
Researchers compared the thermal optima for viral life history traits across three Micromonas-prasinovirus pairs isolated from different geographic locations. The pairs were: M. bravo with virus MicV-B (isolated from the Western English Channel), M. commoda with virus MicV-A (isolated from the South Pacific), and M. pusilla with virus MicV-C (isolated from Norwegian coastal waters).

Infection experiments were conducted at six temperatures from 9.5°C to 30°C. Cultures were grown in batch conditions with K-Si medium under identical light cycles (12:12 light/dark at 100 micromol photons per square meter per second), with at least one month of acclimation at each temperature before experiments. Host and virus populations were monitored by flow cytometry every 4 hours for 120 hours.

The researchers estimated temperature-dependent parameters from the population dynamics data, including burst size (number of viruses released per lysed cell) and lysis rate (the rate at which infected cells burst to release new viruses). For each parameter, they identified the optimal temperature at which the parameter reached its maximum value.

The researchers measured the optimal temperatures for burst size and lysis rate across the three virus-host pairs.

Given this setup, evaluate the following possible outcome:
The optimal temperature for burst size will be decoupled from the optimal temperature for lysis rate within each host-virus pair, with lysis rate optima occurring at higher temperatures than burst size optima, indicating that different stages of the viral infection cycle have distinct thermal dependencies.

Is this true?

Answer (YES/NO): NO